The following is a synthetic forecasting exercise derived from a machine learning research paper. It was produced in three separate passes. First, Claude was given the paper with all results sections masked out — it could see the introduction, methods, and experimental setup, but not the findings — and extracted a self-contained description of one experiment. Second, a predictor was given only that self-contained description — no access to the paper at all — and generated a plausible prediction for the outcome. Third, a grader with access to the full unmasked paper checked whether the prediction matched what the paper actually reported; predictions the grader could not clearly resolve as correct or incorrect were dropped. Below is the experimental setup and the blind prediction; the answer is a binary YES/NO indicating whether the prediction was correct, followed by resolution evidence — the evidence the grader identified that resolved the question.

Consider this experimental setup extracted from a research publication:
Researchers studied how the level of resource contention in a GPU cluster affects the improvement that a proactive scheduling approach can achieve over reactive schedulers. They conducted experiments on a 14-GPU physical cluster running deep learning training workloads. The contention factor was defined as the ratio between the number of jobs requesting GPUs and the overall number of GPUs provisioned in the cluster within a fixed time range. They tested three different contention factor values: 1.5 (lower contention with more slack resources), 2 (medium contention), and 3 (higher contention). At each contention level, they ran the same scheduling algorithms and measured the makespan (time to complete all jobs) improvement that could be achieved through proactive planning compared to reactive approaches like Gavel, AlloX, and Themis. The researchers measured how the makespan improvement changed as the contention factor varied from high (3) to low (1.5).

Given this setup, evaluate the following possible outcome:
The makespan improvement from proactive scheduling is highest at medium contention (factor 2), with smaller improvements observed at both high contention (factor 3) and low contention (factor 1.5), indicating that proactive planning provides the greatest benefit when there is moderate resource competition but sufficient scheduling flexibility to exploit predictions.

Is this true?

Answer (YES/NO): NO